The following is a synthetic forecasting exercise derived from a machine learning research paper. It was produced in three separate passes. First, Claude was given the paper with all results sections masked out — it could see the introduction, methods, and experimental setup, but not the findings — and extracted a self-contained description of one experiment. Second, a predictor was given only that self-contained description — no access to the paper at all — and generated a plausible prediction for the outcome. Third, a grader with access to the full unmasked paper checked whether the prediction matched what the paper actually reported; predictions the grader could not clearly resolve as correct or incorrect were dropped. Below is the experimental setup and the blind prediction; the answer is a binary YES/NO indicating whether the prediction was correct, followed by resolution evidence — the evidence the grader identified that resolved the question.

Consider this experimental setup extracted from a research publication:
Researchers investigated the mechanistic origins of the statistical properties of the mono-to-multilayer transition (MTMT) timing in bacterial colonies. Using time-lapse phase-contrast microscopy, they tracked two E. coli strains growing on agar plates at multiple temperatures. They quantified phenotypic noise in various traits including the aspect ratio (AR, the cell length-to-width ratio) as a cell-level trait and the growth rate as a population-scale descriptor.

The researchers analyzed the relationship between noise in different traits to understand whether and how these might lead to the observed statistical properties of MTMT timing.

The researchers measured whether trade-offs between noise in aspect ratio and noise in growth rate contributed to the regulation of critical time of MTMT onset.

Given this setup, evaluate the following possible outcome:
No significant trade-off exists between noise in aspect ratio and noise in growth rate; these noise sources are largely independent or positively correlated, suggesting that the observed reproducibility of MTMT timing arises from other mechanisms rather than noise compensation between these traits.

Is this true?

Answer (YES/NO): NO